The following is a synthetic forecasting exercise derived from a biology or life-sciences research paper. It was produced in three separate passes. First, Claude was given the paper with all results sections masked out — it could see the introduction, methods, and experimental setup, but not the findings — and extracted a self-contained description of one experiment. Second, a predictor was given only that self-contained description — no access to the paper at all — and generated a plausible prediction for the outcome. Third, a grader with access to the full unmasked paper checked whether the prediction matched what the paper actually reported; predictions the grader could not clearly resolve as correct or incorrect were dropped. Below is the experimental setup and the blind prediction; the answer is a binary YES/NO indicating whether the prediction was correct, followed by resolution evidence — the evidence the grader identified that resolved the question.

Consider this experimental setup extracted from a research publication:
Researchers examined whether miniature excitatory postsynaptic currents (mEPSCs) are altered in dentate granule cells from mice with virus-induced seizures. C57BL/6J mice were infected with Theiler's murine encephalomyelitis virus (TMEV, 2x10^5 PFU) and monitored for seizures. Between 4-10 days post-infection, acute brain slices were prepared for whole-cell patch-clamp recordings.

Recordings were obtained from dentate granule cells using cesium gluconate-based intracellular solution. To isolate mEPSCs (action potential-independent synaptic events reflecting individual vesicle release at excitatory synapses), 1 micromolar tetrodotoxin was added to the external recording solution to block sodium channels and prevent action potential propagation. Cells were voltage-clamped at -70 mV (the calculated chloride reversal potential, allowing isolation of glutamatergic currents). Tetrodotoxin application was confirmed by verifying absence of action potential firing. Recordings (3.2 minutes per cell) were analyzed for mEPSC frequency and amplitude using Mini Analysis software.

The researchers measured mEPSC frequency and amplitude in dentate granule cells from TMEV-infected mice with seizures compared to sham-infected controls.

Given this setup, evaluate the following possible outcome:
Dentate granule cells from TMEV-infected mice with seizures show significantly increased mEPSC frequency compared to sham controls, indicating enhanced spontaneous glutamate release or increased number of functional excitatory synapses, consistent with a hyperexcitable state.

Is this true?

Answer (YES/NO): YES